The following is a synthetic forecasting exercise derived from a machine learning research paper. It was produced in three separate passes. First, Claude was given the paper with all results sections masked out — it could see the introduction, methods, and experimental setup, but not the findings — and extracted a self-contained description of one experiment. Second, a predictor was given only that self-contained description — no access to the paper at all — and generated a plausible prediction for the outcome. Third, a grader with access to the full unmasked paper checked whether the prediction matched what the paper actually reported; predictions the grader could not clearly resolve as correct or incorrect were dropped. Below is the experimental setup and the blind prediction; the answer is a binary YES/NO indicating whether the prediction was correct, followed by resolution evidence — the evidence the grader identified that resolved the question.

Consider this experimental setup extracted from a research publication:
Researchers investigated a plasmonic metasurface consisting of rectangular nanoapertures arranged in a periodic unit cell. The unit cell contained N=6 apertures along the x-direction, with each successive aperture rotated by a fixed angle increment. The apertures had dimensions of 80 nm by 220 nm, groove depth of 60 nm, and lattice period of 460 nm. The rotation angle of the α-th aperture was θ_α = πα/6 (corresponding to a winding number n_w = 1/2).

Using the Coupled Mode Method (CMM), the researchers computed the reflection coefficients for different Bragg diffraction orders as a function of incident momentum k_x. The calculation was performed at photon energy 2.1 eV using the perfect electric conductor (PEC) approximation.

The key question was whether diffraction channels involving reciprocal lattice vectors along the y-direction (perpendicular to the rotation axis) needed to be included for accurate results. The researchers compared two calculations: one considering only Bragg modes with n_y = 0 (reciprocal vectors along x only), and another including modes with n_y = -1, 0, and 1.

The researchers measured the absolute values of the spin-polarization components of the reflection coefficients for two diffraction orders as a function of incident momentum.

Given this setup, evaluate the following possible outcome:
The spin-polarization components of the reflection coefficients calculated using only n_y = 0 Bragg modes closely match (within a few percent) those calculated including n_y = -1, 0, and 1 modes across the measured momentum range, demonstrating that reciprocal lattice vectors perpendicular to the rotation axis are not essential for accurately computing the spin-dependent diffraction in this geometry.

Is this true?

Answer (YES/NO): YES